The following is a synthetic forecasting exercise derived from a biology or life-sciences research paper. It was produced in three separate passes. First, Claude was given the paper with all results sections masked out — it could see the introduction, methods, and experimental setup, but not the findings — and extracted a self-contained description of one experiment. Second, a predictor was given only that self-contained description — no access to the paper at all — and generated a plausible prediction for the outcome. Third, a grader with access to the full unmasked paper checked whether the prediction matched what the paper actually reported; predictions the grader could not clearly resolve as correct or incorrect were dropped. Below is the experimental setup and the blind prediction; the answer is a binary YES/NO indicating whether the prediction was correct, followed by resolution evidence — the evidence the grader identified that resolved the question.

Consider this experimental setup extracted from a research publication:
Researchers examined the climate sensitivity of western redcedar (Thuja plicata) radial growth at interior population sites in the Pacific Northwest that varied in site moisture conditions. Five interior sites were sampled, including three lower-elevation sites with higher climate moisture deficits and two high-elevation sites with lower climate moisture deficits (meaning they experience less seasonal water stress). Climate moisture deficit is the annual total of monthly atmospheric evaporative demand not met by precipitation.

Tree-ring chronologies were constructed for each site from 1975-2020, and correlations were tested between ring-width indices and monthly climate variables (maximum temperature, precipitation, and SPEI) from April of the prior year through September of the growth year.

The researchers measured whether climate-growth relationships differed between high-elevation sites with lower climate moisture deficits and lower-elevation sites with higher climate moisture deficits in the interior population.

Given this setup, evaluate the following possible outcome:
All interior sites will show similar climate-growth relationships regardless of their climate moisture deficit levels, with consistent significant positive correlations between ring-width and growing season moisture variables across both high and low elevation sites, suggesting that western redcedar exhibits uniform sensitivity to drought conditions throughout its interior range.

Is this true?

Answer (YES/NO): NO